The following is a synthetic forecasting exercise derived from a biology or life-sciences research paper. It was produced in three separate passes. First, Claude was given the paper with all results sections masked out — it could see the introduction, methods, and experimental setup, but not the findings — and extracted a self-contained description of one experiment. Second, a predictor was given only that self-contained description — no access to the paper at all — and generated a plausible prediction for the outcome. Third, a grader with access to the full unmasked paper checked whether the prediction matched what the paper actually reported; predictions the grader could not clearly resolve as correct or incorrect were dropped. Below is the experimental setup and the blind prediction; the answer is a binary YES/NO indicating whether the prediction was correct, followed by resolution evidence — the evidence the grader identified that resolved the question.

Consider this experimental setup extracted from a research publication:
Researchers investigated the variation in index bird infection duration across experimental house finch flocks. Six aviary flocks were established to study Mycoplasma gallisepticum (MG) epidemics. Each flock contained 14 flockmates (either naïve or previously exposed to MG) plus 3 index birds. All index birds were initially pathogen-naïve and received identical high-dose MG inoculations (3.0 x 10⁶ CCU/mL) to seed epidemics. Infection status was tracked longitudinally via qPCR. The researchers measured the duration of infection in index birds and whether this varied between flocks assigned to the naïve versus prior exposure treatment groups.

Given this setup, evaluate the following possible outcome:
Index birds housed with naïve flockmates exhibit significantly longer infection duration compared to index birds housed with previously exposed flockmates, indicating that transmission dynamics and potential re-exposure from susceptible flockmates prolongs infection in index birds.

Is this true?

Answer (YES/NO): NO